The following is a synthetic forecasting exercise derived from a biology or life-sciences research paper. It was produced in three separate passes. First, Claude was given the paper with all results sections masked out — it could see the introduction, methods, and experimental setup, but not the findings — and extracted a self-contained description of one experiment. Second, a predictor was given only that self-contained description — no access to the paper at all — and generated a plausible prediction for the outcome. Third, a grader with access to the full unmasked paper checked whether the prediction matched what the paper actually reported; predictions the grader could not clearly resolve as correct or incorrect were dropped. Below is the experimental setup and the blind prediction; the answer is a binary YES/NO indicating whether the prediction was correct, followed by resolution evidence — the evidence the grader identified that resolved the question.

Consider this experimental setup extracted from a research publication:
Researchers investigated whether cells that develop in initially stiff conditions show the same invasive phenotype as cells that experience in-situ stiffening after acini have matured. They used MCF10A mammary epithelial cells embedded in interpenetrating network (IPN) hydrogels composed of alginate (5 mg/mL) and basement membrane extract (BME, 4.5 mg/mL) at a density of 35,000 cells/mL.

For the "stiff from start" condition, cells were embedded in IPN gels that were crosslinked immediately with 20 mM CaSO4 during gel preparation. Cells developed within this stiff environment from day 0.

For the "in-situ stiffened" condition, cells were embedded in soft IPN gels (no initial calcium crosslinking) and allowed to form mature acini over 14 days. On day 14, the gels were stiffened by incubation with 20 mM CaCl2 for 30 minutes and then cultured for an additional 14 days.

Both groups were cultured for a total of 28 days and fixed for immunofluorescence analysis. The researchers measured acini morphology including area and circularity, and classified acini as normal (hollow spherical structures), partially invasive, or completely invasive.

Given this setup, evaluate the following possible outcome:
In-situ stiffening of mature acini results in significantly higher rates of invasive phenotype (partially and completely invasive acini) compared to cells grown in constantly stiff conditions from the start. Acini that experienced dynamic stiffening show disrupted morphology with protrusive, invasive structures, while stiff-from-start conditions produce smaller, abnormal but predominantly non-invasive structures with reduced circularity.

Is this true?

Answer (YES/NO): NO